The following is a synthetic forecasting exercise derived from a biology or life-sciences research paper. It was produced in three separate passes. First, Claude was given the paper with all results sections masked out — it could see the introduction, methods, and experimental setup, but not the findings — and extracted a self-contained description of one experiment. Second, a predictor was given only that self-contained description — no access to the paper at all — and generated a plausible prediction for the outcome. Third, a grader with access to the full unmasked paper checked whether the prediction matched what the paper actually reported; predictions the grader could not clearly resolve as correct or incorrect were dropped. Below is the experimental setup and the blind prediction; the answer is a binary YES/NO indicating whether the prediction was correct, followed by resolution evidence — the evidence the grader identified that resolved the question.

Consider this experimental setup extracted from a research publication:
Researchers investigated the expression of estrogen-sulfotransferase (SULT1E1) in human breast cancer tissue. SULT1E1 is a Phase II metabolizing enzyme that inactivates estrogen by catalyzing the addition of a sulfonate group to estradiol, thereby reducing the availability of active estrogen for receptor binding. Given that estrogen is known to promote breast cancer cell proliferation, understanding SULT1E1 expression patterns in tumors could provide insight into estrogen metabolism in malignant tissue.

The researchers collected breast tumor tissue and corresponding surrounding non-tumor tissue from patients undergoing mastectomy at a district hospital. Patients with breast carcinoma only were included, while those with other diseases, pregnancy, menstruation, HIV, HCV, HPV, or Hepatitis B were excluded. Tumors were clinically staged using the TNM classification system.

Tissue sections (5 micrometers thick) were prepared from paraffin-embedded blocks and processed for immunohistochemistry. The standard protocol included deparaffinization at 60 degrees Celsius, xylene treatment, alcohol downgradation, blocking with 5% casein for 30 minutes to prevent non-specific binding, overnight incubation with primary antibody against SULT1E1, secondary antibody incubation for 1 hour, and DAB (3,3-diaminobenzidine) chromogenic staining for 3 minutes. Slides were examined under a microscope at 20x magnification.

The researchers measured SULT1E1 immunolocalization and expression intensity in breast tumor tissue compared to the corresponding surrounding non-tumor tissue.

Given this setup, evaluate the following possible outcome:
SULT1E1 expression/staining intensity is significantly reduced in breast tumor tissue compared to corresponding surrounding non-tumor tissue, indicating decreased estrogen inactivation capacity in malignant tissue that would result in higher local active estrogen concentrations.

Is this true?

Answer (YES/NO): NO